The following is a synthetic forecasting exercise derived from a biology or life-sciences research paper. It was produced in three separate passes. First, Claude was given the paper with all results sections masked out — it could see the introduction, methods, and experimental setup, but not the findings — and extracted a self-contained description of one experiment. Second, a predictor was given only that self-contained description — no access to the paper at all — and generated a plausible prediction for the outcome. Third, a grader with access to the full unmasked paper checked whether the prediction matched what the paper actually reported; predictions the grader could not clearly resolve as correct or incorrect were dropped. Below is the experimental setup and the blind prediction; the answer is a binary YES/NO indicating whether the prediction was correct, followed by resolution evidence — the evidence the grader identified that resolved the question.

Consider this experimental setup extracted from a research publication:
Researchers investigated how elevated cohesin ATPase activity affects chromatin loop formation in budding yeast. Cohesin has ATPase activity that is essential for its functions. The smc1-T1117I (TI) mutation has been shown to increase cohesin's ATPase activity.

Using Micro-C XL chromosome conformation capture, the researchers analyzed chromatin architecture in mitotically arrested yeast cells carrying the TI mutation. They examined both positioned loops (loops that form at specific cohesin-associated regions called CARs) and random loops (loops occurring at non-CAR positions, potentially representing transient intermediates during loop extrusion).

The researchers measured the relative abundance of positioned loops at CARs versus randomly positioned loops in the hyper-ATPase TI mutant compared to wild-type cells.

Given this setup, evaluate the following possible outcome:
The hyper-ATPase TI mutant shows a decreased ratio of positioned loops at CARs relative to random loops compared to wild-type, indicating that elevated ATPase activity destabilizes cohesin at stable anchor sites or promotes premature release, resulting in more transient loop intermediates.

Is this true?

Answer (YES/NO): NO